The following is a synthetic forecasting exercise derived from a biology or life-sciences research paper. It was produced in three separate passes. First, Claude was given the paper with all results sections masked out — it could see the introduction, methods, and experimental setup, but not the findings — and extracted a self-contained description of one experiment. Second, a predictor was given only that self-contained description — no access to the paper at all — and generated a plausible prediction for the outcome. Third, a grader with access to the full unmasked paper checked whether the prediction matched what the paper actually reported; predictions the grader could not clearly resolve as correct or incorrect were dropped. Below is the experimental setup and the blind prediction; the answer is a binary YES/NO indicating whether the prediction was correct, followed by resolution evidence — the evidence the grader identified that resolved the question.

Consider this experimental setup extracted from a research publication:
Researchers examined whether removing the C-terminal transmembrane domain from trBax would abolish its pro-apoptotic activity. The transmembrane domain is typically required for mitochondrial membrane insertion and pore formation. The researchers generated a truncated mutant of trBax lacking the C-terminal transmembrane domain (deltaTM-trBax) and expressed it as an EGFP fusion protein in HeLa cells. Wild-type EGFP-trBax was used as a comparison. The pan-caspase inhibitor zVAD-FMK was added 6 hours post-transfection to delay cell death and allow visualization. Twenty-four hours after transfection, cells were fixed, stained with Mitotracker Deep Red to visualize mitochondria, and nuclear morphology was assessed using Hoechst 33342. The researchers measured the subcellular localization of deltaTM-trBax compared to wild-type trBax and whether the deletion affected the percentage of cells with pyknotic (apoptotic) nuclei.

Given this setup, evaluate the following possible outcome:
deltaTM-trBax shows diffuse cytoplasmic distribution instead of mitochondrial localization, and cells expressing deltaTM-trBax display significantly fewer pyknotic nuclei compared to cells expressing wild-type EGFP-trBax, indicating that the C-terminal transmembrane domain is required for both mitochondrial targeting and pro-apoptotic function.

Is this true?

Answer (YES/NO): YES